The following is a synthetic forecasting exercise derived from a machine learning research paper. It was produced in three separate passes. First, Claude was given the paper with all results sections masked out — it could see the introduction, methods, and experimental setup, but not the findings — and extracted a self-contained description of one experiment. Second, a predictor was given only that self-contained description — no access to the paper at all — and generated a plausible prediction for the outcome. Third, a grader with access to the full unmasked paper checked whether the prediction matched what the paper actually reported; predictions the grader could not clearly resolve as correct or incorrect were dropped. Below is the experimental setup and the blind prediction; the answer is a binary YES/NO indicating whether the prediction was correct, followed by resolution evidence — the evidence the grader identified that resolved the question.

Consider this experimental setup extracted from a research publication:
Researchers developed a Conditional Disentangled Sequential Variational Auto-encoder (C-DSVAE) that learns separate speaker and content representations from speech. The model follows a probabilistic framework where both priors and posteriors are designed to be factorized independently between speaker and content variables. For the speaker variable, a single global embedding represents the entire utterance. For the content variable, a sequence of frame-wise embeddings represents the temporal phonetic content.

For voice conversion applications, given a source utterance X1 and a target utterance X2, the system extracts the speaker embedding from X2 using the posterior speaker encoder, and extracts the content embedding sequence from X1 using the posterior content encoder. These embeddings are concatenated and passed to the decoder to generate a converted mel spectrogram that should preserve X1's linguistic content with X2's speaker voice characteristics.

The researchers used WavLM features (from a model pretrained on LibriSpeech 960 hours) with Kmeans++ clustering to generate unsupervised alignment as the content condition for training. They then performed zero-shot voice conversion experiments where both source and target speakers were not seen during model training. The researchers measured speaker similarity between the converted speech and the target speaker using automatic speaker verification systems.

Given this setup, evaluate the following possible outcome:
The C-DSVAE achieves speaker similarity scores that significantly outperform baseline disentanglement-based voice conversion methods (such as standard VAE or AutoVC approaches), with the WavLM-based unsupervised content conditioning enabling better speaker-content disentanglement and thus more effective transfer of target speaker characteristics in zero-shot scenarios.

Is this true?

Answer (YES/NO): YES